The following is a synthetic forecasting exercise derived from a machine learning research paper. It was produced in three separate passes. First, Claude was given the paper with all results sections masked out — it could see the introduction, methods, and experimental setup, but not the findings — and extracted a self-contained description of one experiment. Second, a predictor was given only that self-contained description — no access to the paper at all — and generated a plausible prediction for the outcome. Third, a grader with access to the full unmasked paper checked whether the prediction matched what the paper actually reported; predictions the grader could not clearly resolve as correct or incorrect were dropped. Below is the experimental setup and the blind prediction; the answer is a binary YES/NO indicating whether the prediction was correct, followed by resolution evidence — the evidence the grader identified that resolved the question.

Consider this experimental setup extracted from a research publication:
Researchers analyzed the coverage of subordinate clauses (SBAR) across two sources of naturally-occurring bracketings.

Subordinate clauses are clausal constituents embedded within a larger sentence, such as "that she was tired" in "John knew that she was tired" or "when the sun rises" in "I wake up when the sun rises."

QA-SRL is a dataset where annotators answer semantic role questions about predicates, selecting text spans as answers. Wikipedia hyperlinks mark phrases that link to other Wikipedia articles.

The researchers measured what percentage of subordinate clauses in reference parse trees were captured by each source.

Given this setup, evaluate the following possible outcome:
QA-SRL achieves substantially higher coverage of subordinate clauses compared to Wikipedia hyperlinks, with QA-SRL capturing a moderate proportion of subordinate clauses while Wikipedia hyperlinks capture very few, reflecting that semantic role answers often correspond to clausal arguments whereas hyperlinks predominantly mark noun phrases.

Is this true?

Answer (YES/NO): NO